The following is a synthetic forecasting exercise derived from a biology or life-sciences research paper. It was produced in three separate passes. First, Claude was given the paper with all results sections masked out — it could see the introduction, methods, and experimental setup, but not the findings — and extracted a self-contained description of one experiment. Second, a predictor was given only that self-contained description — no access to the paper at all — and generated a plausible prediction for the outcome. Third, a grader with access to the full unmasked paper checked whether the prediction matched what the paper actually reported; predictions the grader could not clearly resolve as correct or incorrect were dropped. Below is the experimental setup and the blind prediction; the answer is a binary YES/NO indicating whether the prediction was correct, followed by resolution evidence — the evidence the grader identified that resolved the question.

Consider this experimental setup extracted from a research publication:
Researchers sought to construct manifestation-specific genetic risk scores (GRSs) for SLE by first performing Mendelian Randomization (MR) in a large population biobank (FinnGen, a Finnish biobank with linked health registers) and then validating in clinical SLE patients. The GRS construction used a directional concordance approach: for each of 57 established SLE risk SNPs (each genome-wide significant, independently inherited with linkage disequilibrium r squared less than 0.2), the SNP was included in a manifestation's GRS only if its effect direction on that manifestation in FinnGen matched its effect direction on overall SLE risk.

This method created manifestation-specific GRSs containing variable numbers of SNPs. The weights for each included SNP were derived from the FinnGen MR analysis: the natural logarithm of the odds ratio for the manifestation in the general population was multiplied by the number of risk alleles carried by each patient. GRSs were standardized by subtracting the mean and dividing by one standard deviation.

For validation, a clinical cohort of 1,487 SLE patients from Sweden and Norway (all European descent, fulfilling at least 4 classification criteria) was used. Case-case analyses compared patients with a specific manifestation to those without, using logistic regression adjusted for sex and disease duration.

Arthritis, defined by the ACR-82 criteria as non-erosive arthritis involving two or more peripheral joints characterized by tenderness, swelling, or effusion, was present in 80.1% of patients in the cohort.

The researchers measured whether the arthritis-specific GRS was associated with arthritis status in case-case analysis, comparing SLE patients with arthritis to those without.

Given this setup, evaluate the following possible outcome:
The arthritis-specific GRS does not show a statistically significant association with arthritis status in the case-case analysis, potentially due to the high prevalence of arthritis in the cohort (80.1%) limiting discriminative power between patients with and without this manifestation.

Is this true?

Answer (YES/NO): NO